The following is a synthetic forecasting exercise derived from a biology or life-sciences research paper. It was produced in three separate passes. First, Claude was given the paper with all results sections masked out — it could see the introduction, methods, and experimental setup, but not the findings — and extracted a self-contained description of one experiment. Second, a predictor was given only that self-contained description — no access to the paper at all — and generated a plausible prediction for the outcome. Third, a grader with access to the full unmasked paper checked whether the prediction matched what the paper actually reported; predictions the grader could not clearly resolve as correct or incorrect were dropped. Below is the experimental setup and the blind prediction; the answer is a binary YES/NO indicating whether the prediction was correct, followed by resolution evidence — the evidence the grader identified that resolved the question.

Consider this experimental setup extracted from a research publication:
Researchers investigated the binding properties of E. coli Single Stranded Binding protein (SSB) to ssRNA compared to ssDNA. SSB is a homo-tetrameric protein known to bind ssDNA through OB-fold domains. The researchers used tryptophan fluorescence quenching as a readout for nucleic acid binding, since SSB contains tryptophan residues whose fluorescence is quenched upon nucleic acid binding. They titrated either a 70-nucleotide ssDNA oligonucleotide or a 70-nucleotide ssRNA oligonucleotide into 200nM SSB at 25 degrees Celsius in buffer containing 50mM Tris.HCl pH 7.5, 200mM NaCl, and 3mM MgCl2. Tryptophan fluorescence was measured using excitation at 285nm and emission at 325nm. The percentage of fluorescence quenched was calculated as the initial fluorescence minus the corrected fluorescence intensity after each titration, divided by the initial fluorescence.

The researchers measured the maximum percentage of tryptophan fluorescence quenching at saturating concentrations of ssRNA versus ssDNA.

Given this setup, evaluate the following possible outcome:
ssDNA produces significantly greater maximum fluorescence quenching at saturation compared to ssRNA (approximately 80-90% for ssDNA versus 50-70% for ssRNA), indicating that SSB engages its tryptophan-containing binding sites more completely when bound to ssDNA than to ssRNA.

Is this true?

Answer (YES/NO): NO